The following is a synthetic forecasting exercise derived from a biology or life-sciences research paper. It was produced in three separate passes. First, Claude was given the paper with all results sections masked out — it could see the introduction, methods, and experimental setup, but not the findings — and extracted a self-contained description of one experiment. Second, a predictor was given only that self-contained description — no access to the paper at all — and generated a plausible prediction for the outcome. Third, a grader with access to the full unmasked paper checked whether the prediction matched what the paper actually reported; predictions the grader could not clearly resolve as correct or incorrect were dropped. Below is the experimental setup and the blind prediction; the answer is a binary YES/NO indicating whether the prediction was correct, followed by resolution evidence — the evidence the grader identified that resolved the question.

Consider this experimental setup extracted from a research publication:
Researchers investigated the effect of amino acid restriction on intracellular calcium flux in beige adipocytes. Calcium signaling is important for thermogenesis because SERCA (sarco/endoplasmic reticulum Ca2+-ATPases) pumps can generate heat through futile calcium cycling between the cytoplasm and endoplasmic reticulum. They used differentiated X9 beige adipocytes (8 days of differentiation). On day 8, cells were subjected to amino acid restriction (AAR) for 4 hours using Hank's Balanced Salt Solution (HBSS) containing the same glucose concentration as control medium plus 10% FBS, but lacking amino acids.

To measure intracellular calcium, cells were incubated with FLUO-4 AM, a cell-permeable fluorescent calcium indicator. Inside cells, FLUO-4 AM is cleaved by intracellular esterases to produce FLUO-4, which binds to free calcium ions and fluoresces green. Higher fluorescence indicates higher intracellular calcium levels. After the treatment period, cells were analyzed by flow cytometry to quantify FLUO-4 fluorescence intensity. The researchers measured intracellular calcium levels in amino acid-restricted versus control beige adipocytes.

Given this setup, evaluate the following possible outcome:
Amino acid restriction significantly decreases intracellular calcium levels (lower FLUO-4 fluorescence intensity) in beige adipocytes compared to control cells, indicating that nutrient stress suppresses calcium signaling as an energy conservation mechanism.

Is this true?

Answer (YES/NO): NO